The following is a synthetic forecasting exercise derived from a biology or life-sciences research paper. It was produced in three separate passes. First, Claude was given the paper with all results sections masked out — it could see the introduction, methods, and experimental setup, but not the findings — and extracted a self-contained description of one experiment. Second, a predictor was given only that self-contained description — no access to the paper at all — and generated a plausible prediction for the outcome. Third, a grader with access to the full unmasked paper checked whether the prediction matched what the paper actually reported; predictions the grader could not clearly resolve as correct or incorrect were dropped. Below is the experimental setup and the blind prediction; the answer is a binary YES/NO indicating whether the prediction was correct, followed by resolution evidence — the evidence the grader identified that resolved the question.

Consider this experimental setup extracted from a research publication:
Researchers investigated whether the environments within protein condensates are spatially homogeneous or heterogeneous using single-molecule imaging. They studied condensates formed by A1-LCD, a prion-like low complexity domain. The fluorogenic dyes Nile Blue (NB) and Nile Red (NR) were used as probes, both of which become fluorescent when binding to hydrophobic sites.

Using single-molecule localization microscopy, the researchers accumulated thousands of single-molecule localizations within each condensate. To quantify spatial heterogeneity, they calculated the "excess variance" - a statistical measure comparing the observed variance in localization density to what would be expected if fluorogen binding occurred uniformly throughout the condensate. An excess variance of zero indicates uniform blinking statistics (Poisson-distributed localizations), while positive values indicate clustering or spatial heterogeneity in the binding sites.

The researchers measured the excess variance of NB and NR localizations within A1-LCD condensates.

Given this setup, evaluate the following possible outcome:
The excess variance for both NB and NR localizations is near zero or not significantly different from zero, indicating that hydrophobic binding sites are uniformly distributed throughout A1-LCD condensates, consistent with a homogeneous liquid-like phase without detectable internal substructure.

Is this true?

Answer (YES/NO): NO